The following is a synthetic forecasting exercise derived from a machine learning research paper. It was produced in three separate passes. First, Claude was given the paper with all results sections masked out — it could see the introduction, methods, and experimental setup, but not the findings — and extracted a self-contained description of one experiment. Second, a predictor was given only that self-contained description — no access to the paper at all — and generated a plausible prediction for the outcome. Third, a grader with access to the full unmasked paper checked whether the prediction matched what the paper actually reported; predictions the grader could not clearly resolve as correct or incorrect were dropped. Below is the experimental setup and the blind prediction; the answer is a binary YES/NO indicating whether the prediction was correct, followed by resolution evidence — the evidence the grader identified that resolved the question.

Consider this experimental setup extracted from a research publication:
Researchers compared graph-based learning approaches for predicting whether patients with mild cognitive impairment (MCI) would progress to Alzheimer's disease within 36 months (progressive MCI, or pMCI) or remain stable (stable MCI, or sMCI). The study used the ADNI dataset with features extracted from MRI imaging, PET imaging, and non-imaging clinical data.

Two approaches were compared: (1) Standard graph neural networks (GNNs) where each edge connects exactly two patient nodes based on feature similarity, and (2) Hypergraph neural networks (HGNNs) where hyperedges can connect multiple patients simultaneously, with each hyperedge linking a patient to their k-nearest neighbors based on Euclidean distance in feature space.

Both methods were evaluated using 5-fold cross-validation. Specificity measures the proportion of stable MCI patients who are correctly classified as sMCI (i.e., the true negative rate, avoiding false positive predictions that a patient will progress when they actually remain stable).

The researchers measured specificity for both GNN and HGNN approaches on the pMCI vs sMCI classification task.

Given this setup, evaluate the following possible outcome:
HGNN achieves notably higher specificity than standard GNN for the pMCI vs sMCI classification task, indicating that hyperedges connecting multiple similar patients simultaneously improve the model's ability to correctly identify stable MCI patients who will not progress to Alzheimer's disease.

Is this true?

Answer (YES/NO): NO